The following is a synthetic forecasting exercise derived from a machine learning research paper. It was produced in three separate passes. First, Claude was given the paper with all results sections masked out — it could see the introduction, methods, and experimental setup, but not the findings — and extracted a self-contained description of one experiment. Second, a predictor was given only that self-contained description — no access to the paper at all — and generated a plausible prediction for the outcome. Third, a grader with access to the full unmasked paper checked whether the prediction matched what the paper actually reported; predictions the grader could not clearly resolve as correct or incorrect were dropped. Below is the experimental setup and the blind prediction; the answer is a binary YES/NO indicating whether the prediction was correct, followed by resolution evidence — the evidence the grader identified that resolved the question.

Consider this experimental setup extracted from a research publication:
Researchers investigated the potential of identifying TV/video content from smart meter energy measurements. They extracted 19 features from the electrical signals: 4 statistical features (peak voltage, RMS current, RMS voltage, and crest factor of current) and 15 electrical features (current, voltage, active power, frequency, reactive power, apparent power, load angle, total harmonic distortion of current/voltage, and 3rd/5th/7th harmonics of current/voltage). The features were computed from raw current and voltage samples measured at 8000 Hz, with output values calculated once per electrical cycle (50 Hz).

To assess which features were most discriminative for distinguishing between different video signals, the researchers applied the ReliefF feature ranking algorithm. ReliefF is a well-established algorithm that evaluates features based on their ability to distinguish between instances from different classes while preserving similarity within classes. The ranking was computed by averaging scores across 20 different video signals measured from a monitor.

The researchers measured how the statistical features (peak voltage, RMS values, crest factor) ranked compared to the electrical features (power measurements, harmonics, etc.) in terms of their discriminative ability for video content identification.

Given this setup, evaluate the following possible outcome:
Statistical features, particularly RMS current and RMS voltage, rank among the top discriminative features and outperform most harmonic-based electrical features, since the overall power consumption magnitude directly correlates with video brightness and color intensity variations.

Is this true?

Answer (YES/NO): NO